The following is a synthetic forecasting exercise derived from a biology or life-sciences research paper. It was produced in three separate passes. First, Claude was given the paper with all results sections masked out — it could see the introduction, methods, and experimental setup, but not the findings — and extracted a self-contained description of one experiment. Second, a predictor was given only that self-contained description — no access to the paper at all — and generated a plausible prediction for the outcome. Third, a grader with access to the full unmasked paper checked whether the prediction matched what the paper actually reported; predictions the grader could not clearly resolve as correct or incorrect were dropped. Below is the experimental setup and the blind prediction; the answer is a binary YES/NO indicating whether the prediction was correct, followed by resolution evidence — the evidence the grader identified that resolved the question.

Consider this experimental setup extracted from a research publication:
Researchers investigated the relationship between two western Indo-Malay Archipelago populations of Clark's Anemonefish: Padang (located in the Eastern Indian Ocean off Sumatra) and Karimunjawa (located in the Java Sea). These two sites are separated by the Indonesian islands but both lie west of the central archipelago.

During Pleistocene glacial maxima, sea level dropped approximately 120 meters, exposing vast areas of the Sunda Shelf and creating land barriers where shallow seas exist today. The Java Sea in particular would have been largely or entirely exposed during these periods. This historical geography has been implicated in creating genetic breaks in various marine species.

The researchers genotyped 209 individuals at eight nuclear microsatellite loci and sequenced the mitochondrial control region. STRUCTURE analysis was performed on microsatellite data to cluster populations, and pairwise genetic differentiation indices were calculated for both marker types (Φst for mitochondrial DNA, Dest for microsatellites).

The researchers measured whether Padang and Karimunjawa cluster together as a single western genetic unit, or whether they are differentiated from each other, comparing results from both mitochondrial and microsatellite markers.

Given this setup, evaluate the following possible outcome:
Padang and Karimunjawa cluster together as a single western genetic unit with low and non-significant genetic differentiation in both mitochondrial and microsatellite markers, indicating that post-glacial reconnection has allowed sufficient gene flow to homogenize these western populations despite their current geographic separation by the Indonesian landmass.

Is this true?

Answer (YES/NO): NO